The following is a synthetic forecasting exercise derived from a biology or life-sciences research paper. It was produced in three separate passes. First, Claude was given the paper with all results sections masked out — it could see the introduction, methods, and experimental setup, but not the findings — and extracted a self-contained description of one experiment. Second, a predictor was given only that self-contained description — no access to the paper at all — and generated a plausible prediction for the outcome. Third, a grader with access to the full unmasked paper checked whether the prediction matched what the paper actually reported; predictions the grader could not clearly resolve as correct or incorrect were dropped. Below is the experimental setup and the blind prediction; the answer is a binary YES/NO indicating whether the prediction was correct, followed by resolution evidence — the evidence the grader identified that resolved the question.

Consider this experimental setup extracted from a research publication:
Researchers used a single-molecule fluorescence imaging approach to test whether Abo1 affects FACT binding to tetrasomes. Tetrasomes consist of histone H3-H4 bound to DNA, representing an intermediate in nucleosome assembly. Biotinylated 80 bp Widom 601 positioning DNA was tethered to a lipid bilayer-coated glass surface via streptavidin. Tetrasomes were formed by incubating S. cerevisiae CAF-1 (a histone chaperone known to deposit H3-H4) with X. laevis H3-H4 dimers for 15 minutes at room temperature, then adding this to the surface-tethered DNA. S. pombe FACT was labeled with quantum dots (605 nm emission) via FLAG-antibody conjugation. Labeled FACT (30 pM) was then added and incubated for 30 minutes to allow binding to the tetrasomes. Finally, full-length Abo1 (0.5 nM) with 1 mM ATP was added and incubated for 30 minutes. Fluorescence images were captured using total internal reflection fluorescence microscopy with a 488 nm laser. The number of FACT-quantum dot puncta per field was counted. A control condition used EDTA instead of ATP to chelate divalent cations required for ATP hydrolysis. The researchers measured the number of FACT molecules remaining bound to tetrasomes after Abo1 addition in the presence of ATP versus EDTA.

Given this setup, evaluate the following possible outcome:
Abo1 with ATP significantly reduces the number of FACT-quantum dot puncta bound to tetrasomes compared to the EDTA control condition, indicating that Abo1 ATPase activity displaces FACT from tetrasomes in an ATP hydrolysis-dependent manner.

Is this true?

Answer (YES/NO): YES